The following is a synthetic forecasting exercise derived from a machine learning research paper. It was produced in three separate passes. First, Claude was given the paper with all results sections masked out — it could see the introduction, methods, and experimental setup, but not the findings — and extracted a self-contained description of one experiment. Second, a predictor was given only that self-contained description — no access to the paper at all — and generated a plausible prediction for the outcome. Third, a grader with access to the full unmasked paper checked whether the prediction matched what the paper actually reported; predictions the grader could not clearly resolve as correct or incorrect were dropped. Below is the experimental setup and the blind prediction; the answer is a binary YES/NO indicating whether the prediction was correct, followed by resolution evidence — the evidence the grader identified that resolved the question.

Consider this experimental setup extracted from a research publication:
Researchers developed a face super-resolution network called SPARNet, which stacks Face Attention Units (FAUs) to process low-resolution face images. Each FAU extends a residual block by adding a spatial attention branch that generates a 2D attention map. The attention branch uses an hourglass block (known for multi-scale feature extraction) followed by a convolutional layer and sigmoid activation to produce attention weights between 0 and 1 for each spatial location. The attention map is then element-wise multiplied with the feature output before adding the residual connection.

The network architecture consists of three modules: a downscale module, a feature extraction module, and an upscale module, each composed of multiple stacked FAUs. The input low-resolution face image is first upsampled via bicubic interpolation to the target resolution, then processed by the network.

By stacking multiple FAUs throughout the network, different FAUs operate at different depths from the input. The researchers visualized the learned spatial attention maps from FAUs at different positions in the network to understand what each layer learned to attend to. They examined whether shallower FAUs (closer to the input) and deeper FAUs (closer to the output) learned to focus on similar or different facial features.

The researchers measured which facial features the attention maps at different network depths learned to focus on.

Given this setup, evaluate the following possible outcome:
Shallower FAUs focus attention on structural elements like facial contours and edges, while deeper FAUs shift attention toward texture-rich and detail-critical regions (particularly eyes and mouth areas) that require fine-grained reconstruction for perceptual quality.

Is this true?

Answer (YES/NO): NO